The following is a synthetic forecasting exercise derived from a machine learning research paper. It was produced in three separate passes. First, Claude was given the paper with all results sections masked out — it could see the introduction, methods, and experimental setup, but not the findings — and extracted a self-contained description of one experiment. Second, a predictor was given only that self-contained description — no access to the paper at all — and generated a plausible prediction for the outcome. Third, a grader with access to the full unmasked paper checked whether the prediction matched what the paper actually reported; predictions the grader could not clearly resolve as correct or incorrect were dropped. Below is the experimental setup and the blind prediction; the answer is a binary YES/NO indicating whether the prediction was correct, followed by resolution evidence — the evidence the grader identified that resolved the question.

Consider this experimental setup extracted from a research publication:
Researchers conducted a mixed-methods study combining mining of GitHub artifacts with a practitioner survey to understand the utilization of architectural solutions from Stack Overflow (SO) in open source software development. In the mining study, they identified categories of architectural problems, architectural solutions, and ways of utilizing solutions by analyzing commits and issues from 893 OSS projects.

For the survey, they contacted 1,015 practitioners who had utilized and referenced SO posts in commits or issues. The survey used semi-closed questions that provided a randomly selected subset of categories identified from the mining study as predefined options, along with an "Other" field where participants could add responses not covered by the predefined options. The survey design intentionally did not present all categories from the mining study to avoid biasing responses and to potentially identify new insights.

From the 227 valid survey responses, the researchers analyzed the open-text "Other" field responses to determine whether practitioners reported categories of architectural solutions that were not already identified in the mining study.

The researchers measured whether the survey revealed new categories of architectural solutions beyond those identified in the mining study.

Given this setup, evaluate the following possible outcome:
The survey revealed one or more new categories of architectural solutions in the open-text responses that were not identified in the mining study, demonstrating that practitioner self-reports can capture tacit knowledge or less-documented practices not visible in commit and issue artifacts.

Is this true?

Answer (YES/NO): NO